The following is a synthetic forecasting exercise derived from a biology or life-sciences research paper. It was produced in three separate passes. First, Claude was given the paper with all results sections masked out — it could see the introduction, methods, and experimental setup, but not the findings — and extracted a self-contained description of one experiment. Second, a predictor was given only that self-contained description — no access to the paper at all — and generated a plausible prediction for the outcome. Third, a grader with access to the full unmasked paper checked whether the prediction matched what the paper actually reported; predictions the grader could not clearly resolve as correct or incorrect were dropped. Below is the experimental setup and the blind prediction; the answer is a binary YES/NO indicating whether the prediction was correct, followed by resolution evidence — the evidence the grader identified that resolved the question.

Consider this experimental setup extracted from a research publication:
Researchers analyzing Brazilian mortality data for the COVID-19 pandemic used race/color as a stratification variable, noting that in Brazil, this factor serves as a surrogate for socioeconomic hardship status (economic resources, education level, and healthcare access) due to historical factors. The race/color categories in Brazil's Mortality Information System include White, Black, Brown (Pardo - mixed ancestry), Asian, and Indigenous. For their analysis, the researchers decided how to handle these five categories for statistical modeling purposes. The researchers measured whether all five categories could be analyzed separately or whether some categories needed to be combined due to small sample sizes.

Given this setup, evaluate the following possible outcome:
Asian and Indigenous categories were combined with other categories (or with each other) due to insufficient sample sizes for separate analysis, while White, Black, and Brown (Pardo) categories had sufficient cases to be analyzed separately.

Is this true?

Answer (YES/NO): YES